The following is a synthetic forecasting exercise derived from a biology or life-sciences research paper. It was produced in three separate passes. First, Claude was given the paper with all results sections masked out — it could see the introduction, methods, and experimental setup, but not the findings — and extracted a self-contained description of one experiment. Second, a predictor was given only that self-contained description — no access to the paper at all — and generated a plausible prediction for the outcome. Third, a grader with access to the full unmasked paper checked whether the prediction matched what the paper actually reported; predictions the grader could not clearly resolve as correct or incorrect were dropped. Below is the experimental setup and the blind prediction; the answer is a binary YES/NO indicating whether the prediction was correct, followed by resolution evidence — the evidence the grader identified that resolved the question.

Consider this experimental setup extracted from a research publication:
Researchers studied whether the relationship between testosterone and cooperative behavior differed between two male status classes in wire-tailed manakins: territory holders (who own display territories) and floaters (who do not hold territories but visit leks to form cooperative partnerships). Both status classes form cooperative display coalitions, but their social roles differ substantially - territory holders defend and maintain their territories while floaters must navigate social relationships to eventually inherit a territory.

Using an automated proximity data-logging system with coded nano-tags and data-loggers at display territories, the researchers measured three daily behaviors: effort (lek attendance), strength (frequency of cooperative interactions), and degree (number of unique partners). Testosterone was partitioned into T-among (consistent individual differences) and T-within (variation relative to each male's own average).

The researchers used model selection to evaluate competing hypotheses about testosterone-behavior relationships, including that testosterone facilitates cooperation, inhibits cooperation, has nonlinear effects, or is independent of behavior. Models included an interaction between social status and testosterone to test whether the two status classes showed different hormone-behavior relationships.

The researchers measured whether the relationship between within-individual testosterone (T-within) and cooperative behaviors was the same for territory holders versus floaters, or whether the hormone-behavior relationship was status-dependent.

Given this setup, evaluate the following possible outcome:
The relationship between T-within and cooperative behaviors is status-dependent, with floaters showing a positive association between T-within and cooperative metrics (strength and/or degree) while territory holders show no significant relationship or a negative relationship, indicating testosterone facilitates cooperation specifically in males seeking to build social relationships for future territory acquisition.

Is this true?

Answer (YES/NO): NO